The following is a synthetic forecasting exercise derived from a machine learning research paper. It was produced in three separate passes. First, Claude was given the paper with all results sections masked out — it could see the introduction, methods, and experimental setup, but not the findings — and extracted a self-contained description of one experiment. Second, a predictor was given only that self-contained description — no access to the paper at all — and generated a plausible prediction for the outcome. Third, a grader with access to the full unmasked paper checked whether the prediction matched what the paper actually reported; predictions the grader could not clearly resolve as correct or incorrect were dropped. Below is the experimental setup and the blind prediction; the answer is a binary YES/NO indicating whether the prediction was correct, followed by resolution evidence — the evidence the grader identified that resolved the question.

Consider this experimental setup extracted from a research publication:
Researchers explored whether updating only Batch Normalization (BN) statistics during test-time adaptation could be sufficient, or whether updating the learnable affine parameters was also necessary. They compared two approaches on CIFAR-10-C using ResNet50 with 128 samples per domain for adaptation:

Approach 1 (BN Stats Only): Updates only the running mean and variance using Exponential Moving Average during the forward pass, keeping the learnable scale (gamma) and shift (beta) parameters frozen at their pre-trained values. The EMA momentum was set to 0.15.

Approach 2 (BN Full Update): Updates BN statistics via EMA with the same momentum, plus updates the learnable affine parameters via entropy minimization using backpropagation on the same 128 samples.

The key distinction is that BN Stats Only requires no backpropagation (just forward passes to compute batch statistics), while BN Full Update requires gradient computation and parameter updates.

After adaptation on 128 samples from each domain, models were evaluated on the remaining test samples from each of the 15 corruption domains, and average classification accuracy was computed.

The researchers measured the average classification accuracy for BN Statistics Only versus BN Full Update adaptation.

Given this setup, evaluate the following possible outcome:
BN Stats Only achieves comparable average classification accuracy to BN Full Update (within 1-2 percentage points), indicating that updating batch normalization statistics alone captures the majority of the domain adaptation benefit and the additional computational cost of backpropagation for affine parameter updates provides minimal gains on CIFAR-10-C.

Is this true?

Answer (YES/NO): YES